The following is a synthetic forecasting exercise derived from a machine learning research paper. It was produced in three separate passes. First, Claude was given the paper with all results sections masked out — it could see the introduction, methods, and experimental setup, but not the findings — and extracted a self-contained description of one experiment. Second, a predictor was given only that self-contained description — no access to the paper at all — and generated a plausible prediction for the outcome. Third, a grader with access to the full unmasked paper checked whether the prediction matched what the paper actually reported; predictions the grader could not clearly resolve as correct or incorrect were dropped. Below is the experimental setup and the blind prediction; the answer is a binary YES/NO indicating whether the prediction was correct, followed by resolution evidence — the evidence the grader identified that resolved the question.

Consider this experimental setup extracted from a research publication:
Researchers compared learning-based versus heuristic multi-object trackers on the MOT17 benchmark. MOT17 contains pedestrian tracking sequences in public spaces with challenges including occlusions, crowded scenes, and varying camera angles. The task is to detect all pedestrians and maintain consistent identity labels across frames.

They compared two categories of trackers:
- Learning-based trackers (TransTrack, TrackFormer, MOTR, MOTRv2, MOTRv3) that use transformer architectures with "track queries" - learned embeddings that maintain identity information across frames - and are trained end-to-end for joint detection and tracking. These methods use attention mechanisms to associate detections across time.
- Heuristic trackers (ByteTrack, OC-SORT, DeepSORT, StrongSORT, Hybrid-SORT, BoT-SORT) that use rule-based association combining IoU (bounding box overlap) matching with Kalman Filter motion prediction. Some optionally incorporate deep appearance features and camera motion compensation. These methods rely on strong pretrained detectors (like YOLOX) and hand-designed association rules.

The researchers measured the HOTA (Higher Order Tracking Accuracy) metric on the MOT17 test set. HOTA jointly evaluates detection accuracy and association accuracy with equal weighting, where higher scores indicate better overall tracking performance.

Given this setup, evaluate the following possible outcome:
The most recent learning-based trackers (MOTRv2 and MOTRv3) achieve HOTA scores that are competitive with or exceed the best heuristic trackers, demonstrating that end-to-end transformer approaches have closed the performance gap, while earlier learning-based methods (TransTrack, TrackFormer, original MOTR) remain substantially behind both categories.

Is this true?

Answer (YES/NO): NO